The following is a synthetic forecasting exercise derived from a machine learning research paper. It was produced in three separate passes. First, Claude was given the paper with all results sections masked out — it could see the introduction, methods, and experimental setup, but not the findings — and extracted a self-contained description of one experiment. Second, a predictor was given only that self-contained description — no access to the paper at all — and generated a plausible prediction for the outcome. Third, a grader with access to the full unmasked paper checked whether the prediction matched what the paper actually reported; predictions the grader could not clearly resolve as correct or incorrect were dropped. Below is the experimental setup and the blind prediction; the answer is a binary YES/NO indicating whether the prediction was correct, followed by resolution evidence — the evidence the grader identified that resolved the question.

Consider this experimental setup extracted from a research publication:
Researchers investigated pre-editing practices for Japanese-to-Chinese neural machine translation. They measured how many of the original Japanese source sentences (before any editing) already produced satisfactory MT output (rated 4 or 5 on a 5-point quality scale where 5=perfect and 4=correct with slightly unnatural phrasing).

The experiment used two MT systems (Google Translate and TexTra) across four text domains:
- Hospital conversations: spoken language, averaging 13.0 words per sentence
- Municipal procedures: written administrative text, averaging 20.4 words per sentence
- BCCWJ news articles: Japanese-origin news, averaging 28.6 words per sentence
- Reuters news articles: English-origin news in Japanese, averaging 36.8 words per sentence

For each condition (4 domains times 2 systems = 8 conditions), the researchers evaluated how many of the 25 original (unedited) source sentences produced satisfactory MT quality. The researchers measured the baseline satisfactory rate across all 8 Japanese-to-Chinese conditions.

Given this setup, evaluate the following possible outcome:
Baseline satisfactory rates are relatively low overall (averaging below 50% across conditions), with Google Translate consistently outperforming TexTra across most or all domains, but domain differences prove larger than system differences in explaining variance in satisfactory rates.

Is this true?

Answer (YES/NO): NO